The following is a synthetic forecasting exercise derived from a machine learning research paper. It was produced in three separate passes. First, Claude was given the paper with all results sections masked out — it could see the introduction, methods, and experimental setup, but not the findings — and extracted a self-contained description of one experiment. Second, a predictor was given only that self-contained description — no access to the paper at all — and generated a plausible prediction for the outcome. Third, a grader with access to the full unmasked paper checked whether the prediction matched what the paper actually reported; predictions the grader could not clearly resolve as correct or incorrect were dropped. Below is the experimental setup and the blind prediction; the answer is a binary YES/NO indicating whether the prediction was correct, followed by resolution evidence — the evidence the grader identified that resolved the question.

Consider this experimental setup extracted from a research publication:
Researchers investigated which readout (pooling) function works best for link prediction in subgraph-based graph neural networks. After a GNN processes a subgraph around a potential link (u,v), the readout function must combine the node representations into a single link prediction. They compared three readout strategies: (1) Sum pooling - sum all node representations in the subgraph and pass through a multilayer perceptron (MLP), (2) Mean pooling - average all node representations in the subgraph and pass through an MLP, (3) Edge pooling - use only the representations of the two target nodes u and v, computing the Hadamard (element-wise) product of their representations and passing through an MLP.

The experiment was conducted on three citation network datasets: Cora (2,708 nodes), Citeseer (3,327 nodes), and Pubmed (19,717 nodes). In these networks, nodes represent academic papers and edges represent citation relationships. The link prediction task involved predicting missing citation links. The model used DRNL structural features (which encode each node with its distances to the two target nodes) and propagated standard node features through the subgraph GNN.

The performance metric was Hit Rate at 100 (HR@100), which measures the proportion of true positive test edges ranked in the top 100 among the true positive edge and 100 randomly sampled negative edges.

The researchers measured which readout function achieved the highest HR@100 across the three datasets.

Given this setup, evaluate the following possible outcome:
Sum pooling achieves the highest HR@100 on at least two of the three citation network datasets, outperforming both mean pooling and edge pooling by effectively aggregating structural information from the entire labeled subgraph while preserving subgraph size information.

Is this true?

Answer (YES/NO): NO